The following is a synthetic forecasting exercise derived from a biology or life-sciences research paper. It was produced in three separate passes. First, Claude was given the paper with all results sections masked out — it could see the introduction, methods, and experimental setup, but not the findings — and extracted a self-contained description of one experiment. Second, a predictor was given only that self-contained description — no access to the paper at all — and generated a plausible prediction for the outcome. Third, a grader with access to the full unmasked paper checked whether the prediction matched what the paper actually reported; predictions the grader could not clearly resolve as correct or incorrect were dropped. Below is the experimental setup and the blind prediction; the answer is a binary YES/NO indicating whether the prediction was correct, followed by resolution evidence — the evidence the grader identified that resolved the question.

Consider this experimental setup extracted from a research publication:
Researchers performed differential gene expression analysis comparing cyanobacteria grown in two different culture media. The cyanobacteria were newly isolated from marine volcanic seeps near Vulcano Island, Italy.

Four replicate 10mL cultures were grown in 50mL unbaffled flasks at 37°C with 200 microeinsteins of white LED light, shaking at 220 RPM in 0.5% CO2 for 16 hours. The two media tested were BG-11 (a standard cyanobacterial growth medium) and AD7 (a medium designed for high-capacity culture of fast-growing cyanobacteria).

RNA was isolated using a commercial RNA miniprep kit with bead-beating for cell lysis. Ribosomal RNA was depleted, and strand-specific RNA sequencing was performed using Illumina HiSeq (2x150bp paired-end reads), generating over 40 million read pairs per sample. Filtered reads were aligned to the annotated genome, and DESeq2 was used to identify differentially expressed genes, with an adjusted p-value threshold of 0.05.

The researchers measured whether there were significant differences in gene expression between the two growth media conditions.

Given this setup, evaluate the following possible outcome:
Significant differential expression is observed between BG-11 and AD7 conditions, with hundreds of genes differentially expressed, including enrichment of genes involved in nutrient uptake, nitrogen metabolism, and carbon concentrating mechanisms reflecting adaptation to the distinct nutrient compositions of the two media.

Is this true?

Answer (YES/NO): NO